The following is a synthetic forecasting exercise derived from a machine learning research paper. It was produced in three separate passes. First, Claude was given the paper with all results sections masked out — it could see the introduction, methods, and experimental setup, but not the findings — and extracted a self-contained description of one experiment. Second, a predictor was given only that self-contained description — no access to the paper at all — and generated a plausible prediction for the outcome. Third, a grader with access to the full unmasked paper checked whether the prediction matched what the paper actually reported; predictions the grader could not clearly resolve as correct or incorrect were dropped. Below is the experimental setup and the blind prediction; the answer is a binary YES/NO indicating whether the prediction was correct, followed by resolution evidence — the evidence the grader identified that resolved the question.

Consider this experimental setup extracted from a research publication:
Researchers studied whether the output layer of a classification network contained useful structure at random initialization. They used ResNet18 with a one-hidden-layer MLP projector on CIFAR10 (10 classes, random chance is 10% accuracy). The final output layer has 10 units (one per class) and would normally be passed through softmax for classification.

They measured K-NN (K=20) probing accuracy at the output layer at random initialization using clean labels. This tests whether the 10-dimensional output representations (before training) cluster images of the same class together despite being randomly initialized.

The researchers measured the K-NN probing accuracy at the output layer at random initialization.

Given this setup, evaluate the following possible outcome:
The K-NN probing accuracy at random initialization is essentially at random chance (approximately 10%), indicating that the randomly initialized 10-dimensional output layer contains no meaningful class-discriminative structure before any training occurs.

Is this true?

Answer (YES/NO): NO